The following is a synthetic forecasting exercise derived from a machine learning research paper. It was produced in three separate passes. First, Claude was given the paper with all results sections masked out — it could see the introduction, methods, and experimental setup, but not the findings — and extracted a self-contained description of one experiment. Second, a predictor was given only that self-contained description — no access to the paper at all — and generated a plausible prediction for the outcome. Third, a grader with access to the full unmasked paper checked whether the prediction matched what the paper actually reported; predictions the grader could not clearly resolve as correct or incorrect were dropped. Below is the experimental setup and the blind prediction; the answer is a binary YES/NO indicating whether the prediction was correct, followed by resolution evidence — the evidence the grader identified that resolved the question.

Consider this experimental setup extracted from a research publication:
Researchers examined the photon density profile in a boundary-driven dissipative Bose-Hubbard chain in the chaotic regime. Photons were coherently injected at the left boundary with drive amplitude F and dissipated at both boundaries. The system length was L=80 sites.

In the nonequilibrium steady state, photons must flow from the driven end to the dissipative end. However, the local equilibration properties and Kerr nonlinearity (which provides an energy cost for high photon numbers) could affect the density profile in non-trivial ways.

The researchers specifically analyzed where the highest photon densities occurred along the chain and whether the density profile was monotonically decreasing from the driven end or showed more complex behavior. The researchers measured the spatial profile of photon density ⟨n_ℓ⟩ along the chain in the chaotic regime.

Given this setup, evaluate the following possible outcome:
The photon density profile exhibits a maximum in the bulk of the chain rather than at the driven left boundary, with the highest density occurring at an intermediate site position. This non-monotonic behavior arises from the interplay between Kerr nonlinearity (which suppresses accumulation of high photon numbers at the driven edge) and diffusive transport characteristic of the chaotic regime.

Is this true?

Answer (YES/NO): NO